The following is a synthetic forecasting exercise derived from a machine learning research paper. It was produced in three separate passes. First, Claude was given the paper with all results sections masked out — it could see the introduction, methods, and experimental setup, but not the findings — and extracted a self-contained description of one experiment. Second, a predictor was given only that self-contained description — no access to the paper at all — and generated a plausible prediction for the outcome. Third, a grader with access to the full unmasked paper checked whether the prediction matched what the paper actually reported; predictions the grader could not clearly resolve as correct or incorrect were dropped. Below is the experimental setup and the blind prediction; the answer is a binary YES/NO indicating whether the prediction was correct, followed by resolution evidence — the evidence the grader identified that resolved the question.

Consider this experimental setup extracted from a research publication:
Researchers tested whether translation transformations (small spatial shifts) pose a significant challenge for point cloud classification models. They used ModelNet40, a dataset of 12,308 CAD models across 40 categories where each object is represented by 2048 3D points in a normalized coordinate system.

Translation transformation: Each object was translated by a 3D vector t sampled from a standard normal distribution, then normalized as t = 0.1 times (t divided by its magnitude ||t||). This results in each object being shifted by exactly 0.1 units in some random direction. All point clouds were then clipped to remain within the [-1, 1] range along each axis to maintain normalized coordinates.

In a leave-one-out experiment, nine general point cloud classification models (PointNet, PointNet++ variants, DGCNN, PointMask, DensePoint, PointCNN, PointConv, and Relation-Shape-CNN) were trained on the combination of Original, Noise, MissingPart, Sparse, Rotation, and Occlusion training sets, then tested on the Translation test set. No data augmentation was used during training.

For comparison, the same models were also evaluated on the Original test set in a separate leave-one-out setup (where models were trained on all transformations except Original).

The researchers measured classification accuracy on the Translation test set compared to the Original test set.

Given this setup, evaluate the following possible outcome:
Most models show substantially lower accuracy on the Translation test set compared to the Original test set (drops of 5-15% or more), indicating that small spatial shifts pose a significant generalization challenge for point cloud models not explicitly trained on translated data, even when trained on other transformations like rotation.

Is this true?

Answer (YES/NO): NO